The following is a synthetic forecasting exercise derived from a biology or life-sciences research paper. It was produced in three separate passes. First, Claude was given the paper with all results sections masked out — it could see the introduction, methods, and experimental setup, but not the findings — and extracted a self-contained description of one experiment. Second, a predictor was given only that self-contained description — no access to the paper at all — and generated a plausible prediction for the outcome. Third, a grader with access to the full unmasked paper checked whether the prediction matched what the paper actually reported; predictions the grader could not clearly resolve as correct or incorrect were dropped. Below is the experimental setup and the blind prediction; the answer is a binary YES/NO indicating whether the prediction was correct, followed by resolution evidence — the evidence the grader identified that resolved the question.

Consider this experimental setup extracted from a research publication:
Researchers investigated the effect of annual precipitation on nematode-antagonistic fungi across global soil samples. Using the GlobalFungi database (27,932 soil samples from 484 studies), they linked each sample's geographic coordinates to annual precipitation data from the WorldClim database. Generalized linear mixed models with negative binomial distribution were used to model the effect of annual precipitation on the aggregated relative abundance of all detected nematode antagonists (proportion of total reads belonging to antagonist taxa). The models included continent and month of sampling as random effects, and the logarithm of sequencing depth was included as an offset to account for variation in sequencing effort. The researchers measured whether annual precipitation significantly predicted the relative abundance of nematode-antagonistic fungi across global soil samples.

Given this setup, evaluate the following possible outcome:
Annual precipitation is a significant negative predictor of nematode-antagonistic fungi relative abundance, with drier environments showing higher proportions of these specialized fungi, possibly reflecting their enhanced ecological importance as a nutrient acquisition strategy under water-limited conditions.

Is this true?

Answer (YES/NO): YES